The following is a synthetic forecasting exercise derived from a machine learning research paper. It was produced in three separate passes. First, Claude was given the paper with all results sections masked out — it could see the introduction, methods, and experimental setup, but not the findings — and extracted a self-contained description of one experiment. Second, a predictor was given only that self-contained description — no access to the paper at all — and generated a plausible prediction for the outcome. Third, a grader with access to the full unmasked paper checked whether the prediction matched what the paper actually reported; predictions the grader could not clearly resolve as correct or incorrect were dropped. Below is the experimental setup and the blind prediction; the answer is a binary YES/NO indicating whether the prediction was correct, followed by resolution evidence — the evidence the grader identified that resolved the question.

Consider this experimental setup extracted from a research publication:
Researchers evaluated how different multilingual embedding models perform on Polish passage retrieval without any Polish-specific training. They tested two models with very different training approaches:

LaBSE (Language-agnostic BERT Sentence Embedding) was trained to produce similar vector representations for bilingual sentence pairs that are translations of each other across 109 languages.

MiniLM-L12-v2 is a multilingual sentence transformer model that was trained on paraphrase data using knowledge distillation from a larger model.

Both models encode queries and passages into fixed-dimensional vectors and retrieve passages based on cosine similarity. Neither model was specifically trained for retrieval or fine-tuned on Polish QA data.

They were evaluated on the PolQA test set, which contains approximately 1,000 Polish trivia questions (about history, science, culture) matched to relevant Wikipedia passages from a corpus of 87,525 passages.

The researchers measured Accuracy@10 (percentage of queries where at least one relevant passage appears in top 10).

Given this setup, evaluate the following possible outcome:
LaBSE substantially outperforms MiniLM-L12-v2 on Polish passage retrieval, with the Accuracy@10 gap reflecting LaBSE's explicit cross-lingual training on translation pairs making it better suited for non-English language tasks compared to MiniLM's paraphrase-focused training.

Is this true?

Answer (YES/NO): YES